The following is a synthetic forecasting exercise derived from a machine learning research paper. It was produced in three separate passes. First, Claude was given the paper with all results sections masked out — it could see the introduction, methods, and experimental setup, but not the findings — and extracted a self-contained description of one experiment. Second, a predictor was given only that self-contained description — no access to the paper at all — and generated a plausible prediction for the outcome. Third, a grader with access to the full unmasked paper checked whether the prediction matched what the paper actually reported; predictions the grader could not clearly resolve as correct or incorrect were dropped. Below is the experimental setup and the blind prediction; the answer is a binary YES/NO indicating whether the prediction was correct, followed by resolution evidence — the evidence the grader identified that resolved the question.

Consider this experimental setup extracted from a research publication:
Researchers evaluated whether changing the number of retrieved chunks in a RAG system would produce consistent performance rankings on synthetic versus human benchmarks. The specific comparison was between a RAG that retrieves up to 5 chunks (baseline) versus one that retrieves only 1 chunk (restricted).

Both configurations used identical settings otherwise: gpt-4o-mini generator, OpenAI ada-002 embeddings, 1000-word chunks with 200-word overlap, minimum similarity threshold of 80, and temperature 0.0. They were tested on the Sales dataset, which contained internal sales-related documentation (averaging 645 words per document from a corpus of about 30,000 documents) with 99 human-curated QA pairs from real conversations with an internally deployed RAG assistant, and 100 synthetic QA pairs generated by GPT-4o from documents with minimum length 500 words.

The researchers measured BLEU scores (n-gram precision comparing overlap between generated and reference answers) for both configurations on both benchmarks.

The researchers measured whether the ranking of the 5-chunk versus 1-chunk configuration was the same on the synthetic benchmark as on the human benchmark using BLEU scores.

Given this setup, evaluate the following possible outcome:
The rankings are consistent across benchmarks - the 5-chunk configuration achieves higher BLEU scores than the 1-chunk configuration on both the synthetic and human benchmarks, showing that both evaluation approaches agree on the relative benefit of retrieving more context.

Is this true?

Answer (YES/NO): YES